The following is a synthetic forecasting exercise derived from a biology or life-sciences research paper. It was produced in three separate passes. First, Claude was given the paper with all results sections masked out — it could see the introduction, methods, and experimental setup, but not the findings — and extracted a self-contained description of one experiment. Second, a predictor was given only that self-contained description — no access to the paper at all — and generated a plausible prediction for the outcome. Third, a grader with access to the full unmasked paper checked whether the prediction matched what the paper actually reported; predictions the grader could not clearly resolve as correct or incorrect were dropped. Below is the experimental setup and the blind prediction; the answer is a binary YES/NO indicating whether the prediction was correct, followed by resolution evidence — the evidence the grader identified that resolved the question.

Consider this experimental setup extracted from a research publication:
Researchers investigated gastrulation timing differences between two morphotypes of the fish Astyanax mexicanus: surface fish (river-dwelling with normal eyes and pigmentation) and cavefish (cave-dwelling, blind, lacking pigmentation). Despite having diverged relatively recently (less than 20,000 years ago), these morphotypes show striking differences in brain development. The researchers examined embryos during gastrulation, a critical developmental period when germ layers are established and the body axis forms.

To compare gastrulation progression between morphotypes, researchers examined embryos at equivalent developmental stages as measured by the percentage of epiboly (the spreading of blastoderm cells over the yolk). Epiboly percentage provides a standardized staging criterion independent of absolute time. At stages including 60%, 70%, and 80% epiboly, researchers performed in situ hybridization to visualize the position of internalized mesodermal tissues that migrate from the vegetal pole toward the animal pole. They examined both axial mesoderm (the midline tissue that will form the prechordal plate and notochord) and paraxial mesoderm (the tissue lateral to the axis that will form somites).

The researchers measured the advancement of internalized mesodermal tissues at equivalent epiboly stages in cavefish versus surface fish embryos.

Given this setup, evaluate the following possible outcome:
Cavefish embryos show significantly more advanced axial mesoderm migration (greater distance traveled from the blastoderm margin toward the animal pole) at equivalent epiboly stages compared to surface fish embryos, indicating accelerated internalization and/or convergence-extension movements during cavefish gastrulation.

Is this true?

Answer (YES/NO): YES